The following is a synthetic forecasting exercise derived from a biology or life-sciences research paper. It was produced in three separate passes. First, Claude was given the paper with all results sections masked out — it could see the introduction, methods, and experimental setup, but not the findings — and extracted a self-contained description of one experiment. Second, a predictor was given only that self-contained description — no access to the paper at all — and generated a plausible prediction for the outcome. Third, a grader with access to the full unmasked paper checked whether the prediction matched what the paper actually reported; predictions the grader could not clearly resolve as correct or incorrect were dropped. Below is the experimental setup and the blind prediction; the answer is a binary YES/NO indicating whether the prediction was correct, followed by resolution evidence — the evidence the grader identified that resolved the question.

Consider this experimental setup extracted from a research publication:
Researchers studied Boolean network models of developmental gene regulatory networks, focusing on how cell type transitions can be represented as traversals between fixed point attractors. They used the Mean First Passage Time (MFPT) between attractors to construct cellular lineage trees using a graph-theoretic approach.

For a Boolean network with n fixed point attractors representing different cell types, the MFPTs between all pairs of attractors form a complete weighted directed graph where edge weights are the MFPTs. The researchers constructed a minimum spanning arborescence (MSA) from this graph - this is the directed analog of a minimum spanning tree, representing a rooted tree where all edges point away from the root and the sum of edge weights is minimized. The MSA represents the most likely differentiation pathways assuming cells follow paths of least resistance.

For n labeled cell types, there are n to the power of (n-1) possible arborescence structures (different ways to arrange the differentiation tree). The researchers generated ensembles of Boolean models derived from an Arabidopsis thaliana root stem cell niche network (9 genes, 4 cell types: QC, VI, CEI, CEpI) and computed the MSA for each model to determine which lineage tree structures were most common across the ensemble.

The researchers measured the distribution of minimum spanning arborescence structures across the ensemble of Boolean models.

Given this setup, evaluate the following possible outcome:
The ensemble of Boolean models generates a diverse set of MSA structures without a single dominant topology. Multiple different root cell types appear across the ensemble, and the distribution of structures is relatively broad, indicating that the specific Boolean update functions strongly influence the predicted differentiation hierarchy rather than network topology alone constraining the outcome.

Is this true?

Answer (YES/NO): NO